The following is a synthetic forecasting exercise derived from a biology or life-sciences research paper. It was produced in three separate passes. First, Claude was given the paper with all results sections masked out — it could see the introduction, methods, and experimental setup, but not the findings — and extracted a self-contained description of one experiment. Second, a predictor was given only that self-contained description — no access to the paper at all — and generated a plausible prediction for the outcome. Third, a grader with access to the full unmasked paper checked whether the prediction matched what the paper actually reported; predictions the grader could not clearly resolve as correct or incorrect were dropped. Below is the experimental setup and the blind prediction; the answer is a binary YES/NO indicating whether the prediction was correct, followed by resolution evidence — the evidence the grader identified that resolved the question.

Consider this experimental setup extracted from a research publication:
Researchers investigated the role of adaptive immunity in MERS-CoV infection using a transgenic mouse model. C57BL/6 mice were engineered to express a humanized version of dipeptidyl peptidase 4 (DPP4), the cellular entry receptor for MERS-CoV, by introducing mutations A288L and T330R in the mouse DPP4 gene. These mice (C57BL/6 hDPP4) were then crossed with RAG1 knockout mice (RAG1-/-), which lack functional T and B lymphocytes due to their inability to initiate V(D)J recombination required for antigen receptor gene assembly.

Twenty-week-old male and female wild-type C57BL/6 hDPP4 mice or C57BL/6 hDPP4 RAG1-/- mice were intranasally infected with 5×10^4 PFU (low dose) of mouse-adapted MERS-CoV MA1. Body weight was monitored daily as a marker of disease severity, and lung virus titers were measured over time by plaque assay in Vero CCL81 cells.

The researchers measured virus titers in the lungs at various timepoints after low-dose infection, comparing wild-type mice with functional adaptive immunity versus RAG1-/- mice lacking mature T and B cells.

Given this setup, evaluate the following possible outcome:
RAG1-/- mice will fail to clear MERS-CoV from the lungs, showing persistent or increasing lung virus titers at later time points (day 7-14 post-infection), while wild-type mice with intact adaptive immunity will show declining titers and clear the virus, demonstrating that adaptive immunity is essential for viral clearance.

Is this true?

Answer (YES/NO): YES